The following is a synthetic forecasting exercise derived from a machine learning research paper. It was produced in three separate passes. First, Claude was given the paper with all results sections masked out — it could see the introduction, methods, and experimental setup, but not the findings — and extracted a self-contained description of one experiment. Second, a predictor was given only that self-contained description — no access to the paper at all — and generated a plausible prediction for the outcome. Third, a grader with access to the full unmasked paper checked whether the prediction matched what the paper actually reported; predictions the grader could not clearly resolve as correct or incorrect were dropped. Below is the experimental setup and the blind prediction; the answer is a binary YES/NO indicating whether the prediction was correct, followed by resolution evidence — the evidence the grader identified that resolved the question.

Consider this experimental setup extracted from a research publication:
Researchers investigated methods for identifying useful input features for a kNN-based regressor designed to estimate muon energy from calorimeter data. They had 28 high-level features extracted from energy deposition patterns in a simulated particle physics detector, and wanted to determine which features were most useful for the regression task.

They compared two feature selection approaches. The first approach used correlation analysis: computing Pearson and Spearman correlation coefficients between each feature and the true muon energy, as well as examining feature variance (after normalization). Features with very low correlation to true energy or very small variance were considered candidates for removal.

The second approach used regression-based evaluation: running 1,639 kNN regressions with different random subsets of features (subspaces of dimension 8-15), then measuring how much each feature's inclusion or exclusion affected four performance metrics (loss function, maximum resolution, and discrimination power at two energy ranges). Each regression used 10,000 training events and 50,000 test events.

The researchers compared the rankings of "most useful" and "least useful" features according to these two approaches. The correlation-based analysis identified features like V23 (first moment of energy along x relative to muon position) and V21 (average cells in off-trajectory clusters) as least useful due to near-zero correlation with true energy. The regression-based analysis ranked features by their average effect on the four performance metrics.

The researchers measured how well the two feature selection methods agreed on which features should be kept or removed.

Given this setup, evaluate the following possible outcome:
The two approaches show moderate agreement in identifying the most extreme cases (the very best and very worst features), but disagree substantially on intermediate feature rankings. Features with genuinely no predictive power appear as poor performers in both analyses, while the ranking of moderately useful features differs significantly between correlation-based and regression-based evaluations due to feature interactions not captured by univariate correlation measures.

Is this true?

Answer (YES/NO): NO